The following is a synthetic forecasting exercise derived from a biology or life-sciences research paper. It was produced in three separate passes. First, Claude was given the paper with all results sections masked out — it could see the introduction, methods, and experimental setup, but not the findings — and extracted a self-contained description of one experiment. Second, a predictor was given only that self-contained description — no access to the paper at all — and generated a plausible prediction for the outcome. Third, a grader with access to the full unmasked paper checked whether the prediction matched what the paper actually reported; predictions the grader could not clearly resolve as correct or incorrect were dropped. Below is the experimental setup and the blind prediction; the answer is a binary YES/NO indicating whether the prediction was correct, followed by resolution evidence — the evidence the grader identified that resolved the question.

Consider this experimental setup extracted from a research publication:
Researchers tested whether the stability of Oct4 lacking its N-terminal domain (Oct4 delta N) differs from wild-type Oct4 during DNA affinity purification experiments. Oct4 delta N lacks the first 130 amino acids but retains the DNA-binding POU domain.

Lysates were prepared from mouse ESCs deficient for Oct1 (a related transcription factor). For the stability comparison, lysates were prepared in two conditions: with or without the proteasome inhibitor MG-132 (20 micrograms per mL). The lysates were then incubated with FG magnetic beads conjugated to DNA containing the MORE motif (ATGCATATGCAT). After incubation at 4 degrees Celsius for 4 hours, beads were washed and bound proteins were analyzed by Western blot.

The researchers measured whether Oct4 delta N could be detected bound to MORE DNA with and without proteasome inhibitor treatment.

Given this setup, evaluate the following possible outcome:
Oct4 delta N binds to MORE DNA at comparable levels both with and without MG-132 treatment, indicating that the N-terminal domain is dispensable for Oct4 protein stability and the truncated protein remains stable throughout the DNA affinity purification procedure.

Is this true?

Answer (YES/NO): NO